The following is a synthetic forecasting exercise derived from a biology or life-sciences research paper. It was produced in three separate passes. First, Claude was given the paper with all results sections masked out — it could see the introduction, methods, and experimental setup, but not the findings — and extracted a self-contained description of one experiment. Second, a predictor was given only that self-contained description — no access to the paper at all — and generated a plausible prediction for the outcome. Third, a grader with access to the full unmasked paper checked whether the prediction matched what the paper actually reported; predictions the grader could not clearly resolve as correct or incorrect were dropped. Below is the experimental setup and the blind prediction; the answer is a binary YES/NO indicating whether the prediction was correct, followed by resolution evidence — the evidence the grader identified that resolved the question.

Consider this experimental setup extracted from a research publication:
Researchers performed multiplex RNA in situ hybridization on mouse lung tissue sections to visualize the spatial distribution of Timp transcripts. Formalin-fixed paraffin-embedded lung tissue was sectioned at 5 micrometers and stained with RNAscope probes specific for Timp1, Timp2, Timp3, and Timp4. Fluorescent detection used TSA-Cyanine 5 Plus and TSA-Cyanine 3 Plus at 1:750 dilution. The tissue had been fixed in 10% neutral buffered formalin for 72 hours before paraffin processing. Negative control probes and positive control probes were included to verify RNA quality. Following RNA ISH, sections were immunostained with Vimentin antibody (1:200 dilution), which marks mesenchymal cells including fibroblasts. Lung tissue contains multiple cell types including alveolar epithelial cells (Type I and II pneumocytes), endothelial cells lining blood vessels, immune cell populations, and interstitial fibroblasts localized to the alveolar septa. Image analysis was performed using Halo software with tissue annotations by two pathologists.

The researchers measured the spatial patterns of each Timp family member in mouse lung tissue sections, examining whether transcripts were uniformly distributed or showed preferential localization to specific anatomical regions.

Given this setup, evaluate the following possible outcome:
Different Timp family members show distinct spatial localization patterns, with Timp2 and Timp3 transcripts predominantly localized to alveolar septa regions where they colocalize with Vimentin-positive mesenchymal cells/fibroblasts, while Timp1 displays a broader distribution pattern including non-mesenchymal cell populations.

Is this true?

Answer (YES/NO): NO